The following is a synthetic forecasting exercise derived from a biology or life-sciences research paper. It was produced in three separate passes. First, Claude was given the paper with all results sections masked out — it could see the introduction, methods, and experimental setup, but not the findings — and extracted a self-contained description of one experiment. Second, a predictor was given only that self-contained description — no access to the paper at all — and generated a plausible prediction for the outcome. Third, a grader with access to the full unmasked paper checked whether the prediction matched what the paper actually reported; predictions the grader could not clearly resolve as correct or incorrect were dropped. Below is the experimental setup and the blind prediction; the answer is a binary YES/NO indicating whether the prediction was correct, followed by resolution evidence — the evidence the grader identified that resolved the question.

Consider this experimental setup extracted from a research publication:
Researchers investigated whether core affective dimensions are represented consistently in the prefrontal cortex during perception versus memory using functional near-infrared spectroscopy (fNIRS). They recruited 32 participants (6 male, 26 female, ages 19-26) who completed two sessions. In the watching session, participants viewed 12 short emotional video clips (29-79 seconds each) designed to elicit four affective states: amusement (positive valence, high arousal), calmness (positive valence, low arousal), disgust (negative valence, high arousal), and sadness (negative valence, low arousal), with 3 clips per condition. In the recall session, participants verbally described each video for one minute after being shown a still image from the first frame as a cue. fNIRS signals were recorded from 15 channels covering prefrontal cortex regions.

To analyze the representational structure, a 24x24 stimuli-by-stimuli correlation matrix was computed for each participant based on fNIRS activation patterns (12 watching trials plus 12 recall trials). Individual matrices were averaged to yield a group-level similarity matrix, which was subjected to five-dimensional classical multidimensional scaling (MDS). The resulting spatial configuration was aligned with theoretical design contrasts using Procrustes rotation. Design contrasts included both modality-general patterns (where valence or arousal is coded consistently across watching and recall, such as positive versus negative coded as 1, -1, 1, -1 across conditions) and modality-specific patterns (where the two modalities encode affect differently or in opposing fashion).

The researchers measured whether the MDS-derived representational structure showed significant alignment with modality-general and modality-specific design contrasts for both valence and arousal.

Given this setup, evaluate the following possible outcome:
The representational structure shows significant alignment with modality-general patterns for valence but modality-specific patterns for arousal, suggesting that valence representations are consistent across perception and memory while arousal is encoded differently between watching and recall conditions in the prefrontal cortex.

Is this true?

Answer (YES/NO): NO